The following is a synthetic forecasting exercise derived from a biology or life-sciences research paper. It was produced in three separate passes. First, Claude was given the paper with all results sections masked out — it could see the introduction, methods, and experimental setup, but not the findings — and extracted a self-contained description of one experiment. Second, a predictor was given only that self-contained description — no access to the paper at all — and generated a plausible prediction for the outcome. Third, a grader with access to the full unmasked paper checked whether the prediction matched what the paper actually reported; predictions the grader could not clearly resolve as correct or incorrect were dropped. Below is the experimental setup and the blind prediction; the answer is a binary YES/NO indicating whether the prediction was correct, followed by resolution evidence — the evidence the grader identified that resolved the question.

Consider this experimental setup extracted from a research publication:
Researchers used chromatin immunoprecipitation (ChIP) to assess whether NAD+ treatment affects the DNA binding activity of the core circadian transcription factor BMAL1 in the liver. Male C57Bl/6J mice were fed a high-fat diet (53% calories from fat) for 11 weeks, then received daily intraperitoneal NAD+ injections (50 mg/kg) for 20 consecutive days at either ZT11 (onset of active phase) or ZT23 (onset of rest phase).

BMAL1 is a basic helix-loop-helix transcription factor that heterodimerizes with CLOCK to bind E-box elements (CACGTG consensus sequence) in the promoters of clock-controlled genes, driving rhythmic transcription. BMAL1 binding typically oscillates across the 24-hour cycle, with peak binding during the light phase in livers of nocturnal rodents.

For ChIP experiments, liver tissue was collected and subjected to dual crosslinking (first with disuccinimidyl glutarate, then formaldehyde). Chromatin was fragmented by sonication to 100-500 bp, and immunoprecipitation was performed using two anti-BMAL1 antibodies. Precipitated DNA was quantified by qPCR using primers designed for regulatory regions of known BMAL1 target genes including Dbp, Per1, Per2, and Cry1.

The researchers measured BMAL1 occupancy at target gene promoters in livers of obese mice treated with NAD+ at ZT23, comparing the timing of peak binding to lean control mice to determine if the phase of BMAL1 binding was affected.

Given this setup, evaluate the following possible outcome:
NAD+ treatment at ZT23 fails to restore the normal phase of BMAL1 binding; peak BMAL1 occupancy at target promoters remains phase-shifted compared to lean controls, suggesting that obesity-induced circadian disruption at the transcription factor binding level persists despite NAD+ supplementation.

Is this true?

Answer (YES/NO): NO